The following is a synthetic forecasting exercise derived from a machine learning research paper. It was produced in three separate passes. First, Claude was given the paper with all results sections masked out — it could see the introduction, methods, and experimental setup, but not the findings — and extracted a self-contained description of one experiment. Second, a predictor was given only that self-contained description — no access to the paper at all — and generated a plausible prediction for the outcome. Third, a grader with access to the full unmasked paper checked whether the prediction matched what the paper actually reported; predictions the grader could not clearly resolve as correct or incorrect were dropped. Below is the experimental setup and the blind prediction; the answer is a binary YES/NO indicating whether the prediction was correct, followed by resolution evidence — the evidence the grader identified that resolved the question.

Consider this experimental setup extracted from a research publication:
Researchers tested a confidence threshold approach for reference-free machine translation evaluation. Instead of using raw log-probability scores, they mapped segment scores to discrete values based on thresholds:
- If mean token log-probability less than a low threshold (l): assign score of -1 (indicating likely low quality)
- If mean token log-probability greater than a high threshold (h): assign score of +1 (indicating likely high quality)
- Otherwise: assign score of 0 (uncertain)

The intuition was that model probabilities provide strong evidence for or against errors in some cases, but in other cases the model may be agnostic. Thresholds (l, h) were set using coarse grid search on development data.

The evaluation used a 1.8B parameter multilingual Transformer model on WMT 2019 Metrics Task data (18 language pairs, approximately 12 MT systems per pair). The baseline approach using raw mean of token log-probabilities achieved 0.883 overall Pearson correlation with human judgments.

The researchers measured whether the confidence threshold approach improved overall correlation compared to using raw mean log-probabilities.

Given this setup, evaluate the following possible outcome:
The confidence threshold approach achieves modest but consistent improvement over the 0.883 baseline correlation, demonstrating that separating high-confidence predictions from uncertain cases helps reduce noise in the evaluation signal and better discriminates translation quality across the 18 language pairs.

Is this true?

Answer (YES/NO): NO